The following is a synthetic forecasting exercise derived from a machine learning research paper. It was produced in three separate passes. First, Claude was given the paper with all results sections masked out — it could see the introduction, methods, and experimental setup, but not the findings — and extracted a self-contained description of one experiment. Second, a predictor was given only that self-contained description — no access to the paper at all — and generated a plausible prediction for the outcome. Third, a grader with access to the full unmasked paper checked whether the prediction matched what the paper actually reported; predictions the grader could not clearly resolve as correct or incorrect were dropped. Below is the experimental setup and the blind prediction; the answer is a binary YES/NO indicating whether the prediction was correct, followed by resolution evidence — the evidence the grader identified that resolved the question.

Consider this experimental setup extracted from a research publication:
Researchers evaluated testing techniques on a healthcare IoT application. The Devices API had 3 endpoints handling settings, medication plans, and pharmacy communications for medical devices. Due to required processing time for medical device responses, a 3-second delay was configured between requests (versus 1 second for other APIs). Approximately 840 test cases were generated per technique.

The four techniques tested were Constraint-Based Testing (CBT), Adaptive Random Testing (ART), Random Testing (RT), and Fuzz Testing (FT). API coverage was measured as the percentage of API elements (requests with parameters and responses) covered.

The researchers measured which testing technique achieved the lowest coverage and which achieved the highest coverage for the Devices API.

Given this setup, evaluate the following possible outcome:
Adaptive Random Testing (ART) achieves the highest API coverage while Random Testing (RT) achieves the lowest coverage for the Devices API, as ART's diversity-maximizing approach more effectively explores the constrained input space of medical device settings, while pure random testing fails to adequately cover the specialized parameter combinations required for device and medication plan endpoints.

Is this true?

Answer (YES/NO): NO